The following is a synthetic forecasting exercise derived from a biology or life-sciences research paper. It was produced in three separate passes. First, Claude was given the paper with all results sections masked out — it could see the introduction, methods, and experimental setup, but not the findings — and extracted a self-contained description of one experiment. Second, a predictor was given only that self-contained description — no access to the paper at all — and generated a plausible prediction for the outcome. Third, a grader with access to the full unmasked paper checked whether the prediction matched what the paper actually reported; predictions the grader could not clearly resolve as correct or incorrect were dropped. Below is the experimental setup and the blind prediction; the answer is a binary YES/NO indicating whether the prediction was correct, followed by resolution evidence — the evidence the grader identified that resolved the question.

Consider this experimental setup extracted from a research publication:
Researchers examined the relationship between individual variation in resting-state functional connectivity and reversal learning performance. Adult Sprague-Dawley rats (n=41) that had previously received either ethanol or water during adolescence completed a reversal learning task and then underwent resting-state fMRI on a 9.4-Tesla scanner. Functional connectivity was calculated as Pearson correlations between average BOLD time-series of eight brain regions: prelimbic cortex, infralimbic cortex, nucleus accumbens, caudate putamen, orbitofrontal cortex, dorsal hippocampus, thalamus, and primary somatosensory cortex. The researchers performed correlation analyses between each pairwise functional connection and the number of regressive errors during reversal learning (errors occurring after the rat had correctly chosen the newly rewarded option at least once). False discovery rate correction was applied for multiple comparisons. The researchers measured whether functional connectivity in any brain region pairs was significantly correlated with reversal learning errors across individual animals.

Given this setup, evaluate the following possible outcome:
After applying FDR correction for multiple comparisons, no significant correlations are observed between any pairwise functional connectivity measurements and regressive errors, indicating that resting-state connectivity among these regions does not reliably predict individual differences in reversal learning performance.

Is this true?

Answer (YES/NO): NO